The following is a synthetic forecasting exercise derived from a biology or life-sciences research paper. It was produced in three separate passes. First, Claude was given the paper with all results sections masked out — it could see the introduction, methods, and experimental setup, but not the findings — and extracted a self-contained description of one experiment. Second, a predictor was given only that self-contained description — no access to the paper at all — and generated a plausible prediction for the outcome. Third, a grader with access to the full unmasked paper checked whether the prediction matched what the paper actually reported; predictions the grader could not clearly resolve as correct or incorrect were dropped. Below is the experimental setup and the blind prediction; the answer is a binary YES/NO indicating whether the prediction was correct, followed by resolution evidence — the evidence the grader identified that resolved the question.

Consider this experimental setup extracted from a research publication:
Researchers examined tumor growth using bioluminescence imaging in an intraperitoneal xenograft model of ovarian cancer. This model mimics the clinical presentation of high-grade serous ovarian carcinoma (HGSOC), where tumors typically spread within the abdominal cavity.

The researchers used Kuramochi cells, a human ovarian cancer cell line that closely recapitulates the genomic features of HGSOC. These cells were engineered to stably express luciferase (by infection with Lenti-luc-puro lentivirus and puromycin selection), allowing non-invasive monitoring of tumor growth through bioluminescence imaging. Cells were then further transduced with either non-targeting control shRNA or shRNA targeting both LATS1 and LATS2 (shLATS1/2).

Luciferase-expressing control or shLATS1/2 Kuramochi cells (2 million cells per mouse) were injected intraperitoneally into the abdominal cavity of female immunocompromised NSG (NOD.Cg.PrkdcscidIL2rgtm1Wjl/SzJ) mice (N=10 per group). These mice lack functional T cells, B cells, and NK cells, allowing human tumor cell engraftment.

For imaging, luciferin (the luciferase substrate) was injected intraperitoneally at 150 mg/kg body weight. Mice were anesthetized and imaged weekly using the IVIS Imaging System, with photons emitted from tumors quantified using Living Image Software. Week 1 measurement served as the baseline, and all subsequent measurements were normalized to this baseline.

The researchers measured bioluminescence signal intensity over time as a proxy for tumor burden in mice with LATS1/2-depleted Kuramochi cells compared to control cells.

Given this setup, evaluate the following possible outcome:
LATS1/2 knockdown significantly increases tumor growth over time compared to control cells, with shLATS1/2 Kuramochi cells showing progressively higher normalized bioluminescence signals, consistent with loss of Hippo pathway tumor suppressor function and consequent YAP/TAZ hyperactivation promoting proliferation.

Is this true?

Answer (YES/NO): YES